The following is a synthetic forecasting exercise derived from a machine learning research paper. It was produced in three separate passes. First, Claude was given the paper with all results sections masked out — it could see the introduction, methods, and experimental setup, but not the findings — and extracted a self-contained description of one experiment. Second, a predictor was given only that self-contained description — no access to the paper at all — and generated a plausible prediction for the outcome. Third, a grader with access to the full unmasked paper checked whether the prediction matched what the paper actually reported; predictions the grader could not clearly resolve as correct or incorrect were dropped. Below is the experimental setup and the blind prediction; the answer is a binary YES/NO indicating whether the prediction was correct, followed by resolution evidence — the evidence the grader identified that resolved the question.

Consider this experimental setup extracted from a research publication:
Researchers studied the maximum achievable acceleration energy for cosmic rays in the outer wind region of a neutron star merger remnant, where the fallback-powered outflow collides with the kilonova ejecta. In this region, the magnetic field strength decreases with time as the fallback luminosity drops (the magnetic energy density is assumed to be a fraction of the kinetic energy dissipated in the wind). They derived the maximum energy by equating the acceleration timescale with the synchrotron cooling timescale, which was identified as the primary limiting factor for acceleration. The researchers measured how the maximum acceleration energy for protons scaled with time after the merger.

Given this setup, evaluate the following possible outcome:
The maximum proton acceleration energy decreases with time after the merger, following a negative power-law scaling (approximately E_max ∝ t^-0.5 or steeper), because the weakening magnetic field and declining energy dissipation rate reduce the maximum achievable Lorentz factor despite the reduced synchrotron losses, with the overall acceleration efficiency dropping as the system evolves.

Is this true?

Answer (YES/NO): NO